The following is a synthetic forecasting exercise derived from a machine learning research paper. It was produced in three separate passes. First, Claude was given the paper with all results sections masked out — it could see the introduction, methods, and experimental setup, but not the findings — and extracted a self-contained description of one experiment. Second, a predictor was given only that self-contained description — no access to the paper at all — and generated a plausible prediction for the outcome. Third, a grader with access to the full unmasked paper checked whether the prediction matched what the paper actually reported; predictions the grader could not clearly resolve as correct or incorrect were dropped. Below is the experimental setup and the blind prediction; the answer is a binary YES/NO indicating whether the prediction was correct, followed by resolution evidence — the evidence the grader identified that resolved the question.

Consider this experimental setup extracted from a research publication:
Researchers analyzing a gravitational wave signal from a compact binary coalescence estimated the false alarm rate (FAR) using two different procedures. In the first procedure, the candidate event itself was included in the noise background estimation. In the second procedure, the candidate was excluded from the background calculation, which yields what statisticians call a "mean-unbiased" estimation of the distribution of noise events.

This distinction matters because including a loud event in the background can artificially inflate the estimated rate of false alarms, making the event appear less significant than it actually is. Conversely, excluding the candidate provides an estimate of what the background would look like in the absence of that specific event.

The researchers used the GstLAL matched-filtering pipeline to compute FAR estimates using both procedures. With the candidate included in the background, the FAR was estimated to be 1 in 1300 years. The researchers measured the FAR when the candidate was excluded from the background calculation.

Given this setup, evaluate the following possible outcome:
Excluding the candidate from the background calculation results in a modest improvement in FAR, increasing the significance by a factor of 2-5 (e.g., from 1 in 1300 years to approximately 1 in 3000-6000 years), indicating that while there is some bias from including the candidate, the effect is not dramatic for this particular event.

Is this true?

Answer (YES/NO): NO